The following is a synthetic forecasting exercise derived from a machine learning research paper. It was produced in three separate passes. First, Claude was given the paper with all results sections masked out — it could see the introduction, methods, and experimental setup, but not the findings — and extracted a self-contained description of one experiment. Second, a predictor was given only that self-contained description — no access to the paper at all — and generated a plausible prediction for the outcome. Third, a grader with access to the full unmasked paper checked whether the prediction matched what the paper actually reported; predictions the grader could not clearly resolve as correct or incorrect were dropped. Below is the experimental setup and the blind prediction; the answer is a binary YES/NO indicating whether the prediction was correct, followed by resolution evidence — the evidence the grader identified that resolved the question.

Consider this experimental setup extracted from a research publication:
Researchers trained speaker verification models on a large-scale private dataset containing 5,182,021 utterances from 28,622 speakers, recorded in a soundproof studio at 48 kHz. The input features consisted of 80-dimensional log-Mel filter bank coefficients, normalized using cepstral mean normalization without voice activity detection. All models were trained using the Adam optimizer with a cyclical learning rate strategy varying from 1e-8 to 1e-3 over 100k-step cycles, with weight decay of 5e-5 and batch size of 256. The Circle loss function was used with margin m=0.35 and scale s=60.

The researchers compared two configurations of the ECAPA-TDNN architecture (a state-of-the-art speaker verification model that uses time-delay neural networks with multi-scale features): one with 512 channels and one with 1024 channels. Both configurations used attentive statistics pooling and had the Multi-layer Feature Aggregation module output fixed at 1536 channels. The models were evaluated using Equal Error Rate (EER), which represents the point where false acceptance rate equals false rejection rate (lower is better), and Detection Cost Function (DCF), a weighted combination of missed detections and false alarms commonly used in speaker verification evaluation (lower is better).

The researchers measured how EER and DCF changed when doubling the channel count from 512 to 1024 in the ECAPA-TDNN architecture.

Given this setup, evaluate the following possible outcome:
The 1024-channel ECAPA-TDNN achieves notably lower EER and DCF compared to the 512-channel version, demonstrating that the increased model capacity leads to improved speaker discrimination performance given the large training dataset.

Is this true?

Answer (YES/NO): NO